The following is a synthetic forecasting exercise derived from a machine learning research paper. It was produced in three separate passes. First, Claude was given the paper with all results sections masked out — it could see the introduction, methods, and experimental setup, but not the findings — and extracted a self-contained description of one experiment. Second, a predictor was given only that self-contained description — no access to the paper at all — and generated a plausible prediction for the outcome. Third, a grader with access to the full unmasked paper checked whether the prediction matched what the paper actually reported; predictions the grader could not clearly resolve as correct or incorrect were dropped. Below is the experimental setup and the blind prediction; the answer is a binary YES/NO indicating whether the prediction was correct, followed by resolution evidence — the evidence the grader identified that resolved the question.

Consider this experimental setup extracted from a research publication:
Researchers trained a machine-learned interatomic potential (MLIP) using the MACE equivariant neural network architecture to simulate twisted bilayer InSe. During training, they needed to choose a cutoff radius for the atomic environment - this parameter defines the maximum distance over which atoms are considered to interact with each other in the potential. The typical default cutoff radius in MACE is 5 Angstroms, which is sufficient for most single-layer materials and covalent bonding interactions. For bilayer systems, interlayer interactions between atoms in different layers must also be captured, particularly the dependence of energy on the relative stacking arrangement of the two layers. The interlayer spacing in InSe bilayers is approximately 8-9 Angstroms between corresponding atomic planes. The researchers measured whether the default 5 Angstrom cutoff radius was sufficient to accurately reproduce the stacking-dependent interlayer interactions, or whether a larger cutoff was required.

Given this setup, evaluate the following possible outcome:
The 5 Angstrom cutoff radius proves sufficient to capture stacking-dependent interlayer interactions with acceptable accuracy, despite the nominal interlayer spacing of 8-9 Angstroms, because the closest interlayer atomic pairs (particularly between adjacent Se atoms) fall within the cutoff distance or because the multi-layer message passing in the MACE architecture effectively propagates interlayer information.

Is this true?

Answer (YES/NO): NO